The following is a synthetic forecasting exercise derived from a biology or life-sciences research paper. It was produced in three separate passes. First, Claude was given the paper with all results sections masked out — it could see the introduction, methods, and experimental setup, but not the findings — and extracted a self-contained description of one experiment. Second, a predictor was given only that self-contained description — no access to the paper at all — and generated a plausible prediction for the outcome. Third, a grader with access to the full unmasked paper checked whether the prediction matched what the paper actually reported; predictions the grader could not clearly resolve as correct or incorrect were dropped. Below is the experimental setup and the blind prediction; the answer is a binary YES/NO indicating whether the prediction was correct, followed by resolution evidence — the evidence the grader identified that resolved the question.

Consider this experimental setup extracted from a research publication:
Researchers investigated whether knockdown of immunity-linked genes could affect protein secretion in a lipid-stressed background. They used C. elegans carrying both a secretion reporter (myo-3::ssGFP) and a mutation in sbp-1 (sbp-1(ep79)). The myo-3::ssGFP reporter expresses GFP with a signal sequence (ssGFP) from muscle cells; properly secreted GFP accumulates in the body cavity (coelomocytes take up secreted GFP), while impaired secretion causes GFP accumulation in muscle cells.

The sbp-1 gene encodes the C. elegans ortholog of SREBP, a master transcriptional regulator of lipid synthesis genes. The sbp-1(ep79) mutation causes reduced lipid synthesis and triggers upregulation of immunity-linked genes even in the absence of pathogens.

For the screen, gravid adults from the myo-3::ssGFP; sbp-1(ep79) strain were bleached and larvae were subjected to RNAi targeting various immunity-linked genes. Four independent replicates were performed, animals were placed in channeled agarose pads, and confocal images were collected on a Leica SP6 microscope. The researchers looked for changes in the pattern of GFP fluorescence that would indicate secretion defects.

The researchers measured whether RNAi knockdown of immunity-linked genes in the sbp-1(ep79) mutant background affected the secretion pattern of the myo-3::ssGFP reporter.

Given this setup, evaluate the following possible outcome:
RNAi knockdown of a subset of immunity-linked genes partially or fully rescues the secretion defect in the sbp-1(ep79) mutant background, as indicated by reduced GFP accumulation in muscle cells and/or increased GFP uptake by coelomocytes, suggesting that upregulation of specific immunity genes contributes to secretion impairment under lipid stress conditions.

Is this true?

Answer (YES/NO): NO